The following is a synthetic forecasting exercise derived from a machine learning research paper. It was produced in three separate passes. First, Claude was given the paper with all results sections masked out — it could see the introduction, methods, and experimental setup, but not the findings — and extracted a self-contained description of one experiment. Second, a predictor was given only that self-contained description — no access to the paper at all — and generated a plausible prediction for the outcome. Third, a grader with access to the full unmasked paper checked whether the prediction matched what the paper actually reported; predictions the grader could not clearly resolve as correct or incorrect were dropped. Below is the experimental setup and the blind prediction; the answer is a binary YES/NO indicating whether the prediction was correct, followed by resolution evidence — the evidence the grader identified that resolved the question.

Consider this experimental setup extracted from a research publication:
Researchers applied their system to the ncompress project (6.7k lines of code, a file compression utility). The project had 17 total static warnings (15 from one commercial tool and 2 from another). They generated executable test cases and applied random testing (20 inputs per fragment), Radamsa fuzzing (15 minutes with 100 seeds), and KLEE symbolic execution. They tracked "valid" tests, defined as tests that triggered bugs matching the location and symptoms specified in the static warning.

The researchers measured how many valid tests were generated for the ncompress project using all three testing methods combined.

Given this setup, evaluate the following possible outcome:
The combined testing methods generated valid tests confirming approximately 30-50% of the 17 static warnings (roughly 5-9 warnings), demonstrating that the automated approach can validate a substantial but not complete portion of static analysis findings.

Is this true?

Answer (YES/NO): NO